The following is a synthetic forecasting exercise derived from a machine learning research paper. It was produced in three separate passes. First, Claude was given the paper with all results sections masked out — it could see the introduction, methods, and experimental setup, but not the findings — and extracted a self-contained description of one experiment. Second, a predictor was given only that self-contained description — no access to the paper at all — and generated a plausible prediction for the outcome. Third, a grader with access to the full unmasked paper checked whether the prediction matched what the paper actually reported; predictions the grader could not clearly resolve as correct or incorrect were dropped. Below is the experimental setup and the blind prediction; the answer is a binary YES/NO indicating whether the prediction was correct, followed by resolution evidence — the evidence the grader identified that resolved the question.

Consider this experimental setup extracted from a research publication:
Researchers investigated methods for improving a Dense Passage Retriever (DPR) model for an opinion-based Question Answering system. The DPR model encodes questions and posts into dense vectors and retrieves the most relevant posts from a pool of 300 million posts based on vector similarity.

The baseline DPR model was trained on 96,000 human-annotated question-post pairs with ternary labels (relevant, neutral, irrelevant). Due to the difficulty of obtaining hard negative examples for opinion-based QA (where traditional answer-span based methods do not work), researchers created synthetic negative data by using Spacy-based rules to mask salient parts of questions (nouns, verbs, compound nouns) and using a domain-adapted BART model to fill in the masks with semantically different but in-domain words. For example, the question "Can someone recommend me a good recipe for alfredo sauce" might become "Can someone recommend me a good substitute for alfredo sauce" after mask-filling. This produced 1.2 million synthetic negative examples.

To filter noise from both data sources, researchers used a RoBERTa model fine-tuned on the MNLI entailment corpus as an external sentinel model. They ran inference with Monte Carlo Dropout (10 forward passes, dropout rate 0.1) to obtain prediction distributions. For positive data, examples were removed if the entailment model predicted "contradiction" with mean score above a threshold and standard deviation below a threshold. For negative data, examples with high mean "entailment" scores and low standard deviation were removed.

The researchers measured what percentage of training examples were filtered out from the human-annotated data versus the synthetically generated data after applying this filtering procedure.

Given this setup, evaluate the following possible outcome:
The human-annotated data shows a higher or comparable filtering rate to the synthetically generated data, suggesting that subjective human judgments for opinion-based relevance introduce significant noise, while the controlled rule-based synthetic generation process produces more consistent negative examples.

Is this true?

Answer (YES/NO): NO